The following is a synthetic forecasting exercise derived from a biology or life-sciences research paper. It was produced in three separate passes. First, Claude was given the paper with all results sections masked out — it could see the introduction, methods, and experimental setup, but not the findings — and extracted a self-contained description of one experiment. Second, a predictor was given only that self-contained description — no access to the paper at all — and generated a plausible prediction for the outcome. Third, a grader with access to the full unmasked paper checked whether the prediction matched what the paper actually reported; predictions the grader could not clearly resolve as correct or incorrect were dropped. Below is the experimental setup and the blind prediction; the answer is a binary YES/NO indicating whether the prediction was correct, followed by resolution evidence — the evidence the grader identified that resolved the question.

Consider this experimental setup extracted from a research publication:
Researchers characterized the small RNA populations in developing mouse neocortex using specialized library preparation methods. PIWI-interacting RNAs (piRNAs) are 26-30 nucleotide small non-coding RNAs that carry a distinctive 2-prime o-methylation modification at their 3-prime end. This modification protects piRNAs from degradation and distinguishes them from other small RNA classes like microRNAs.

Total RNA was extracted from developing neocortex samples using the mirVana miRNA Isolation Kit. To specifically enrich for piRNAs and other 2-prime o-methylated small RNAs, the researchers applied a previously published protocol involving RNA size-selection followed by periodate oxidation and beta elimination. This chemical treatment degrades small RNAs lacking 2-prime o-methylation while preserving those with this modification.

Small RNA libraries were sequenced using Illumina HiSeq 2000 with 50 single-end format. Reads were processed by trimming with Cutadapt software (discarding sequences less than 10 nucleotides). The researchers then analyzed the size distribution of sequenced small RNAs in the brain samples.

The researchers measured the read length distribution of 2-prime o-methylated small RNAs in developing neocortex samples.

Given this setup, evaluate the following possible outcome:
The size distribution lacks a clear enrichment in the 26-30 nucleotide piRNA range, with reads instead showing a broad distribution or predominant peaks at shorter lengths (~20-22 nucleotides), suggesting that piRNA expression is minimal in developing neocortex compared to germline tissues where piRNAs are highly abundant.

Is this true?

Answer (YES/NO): NO